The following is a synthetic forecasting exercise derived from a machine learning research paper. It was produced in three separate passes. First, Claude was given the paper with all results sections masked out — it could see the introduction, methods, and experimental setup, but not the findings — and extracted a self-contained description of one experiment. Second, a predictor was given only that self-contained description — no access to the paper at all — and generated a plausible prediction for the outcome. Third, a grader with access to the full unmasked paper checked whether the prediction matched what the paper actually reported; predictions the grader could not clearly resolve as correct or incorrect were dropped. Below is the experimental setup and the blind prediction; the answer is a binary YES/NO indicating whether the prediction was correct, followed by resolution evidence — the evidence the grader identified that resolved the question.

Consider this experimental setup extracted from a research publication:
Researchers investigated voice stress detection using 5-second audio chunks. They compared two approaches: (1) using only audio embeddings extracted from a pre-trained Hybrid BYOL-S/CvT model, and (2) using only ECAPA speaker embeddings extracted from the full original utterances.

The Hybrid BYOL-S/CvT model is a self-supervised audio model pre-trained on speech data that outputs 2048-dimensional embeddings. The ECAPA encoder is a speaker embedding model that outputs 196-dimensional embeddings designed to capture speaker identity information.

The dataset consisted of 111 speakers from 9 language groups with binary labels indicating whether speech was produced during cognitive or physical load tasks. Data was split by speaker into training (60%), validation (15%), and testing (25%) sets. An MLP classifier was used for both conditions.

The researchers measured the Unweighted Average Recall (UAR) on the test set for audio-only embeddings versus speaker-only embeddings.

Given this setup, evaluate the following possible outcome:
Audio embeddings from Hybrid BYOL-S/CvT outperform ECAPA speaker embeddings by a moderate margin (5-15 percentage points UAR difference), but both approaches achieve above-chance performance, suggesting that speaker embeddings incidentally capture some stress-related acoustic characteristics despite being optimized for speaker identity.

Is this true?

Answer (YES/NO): NO